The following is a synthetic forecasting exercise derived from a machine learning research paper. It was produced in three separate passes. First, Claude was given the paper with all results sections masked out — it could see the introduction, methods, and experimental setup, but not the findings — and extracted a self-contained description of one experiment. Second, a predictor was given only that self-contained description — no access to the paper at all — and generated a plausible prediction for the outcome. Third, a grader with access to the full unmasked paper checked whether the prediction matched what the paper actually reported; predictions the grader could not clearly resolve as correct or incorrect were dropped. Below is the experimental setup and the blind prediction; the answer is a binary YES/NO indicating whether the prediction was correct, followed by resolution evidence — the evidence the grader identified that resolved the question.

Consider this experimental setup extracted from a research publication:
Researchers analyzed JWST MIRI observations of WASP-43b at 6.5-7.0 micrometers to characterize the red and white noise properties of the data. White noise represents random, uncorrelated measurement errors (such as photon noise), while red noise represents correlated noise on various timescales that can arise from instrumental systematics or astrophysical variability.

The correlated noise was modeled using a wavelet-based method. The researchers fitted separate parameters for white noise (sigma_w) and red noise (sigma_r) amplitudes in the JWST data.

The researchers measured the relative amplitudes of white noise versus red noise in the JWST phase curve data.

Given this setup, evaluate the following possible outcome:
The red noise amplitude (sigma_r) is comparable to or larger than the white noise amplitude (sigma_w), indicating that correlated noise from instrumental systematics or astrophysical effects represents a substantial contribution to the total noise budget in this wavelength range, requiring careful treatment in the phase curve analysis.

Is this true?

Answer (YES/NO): YES